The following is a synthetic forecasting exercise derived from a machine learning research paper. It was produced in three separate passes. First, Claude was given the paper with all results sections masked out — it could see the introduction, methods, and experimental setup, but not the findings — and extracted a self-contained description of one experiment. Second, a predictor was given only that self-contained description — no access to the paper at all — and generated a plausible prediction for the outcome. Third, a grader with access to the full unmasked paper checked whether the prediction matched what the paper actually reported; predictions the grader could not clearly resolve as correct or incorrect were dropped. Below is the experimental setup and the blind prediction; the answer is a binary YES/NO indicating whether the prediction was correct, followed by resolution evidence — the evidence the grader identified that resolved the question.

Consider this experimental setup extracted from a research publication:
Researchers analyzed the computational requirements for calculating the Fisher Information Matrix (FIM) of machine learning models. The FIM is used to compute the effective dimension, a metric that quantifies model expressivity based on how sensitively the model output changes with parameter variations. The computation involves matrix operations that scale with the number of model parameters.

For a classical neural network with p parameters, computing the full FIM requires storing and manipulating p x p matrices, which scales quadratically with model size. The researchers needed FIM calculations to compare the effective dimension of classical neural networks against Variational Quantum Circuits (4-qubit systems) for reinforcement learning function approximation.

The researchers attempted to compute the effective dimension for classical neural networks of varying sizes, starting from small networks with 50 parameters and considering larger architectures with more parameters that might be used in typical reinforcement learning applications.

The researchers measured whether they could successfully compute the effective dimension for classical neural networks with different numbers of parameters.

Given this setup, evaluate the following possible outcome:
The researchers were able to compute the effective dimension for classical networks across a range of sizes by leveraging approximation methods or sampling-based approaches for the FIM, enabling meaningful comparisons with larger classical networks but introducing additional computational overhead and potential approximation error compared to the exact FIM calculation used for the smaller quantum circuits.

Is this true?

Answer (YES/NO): NO